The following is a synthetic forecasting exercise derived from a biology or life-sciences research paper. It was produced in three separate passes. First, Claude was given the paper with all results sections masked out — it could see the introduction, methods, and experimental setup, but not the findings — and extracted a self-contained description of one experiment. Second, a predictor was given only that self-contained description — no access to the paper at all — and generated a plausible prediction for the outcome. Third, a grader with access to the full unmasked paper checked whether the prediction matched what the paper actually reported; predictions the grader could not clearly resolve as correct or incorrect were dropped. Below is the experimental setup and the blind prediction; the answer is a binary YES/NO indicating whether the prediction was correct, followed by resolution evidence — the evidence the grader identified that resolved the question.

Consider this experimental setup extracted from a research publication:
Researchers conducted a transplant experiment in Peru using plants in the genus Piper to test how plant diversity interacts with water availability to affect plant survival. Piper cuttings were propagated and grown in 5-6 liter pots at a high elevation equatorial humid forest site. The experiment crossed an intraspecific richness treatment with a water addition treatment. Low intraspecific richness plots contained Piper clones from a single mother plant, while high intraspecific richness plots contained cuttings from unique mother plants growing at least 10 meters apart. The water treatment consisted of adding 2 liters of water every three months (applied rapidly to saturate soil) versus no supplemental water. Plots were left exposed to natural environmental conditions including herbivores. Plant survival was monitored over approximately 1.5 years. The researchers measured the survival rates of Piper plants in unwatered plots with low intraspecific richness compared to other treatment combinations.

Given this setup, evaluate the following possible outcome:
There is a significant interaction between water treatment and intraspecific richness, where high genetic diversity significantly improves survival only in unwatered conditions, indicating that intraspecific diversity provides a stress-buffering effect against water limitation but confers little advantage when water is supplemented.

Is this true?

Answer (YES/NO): NO